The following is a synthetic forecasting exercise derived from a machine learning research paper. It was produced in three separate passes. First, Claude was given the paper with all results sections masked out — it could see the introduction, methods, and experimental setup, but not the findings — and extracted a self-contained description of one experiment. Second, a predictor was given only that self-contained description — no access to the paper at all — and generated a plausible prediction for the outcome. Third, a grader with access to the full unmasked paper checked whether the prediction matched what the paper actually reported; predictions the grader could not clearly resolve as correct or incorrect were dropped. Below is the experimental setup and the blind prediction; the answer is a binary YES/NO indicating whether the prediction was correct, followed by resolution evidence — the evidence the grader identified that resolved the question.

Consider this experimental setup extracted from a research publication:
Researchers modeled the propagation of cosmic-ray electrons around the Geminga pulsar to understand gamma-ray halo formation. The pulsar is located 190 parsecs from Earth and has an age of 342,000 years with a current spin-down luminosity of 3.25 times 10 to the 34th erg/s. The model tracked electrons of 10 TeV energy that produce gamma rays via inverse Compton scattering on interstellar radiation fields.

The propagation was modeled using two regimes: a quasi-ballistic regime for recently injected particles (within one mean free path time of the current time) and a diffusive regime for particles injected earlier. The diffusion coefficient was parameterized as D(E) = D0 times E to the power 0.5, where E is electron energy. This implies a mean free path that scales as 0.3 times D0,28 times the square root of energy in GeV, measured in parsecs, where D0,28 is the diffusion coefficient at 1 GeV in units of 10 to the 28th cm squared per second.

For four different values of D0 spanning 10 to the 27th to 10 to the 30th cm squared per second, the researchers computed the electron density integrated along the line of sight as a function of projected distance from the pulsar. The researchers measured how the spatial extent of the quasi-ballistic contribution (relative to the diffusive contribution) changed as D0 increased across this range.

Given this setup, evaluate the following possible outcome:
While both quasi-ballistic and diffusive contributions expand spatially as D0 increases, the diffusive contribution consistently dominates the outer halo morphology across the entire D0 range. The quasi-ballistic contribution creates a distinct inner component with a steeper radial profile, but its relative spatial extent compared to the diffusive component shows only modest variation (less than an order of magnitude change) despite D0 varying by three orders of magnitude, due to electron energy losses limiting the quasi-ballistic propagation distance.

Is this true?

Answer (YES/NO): NO